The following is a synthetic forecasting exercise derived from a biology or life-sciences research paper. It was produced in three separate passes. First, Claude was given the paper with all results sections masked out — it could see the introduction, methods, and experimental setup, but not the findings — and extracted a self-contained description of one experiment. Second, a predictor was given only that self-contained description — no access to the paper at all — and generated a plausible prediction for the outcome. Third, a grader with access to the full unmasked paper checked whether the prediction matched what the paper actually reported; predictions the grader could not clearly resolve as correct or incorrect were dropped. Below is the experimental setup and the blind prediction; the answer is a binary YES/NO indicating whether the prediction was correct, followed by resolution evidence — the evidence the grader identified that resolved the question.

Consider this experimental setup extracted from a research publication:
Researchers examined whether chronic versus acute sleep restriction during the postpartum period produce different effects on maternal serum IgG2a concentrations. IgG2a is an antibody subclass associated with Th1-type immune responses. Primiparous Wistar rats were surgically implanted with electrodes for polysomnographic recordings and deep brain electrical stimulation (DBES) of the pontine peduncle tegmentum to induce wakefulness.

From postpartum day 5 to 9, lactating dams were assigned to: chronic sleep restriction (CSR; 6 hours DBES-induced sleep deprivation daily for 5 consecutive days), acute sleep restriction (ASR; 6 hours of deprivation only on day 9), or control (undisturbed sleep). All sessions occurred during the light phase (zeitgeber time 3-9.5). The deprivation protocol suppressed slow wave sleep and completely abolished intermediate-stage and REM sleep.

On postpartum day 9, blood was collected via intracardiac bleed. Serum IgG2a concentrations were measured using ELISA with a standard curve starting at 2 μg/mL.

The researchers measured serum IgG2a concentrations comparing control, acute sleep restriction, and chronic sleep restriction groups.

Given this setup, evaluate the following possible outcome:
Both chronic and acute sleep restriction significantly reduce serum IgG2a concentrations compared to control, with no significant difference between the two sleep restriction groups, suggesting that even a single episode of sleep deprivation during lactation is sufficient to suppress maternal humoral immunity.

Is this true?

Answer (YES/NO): NO